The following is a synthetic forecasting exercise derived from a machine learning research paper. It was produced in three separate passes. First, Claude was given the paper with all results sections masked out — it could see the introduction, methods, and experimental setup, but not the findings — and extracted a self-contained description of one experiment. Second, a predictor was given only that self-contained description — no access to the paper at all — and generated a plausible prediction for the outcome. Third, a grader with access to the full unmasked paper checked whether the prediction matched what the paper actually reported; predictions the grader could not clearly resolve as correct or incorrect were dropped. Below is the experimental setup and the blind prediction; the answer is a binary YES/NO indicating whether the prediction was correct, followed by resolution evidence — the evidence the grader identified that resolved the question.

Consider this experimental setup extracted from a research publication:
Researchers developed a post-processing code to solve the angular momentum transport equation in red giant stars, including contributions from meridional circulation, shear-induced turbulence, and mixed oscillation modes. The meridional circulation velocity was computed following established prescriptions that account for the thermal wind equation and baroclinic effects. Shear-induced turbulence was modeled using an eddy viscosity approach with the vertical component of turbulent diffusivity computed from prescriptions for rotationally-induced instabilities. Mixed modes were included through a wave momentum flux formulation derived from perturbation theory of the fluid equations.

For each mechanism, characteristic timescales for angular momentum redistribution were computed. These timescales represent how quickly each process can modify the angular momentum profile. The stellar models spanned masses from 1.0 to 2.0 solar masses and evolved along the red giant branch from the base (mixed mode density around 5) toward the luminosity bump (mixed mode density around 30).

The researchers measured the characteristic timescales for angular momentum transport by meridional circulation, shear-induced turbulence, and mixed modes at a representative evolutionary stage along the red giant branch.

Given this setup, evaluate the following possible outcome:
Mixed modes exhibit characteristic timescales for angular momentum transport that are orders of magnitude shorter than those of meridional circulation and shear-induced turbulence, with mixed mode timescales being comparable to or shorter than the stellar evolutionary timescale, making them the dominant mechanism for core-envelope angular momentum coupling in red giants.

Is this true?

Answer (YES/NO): NO